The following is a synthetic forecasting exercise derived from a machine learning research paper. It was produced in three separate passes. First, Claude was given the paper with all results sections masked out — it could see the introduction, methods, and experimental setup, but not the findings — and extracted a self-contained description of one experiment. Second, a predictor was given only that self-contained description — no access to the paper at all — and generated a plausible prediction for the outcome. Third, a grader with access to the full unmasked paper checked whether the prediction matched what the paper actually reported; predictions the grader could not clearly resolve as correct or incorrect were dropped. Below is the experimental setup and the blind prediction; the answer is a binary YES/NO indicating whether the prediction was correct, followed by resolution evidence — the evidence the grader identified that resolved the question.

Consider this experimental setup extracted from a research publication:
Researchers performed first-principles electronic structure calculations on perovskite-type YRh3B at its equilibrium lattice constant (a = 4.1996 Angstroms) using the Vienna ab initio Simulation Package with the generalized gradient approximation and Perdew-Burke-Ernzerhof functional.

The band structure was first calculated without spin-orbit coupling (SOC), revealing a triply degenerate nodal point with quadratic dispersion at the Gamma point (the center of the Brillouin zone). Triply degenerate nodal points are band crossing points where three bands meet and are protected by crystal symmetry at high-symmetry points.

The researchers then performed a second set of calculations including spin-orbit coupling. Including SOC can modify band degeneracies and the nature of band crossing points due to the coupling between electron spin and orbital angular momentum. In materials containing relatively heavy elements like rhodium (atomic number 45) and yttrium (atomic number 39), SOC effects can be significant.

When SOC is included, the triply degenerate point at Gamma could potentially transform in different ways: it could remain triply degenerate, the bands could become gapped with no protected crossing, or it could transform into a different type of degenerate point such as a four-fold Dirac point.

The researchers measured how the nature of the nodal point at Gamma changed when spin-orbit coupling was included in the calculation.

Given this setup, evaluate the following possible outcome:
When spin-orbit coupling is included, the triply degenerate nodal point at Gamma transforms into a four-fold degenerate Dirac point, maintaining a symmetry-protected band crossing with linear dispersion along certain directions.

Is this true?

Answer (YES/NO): NO